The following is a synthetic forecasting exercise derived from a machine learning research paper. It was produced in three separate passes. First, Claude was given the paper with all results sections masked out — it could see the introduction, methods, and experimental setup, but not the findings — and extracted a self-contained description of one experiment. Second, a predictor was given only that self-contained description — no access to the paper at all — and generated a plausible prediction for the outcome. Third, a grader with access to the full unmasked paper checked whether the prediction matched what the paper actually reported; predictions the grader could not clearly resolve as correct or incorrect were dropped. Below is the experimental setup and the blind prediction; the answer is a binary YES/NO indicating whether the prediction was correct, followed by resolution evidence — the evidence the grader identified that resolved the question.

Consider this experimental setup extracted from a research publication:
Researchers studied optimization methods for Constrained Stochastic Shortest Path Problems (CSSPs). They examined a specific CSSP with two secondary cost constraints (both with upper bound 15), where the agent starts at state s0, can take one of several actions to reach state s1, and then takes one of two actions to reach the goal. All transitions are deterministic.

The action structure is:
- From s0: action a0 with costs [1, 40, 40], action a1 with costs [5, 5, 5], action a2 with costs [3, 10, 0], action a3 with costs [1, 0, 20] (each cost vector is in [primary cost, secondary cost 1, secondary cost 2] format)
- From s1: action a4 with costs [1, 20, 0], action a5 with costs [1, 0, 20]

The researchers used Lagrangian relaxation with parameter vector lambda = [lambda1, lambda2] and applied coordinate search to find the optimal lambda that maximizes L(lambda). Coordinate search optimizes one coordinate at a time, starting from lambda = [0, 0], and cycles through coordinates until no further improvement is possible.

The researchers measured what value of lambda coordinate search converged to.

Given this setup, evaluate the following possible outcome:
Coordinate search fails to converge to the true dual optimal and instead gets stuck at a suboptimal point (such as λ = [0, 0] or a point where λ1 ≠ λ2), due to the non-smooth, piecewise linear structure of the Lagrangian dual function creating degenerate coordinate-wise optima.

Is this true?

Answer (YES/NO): NO